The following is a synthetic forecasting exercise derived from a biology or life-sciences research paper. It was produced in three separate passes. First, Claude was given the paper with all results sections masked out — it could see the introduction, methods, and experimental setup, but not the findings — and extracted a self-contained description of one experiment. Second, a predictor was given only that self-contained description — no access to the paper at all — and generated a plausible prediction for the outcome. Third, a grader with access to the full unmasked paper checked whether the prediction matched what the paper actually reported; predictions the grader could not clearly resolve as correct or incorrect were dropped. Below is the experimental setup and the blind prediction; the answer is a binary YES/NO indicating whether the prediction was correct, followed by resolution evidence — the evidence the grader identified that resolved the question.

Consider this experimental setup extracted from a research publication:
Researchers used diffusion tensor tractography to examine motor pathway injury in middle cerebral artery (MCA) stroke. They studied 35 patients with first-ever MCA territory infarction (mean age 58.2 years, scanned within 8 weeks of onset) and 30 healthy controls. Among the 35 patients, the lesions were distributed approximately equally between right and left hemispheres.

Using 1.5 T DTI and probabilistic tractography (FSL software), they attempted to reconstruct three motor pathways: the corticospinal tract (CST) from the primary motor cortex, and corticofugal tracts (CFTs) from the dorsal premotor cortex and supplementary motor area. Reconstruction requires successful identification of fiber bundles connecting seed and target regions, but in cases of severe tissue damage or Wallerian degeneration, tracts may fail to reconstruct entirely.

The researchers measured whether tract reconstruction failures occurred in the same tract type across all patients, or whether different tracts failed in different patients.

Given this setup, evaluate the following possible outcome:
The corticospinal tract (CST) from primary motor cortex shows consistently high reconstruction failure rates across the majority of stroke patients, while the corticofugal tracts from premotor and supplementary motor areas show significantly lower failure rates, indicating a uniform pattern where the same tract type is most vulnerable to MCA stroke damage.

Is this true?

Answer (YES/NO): NO